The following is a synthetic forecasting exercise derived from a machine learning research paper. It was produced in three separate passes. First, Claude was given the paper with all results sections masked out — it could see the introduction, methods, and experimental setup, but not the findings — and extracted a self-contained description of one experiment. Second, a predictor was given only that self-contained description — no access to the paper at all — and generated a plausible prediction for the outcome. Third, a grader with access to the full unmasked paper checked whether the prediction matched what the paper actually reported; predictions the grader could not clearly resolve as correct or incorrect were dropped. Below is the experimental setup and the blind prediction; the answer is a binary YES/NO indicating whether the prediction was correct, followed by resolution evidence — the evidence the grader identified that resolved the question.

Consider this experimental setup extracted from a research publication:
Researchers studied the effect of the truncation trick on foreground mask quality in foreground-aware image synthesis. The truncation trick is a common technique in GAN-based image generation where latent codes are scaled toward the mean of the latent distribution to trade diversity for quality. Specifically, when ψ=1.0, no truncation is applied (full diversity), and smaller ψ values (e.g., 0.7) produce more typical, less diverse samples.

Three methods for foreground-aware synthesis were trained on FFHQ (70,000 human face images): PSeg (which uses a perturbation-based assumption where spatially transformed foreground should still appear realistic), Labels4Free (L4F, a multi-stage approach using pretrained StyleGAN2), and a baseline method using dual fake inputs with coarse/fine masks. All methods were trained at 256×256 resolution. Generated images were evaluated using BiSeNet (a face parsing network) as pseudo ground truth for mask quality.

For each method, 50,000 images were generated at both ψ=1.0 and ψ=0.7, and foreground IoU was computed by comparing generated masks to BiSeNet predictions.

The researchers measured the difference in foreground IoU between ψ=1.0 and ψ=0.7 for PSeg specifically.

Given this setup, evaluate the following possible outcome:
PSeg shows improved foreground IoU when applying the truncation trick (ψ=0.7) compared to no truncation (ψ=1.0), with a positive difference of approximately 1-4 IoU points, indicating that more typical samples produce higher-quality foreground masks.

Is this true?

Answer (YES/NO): NO